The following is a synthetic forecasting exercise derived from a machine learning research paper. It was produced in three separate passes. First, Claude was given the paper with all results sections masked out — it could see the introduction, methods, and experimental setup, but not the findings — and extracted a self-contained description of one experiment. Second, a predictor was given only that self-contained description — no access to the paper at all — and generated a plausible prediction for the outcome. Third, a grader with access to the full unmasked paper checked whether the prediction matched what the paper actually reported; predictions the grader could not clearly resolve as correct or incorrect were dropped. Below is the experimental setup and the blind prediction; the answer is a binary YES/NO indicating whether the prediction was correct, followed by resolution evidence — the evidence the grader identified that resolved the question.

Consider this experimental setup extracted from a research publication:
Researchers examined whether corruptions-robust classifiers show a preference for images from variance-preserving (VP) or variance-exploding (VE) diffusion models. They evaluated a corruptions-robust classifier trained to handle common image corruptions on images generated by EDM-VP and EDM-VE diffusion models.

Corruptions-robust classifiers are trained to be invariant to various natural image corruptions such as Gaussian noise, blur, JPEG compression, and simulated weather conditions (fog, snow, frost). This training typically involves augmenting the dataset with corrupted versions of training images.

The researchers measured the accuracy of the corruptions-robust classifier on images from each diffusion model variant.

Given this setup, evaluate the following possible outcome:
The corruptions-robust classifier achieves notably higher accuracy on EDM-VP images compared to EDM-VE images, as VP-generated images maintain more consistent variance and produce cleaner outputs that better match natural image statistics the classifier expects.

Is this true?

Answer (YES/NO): NO